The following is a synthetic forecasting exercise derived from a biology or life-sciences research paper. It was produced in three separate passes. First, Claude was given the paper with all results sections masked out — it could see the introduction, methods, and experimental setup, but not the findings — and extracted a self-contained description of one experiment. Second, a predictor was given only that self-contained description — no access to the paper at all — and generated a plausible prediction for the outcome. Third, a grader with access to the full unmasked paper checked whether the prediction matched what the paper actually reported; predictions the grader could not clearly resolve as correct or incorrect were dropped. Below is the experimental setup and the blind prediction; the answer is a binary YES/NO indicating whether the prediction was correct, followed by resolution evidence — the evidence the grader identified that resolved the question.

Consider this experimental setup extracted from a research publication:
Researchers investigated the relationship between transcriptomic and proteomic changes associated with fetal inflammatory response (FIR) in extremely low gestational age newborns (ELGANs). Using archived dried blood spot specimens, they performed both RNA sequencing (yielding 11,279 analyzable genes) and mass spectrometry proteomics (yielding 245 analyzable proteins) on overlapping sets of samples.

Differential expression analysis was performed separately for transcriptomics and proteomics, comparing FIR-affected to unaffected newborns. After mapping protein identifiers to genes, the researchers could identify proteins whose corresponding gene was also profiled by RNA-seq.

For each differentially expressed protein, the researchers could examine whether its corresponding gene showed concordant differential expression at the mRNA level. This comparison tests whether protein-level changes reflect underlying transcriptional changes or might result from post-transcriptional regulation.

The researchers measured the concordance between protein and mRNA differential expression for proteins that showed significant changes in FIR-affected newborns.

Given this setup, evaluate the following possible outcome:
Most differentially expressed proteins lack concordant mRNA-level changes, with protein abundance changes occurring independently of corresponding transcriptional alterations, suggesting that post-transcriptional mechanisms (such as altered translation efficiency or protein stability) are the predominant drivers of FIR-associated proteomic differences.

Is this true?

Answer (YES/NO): NO